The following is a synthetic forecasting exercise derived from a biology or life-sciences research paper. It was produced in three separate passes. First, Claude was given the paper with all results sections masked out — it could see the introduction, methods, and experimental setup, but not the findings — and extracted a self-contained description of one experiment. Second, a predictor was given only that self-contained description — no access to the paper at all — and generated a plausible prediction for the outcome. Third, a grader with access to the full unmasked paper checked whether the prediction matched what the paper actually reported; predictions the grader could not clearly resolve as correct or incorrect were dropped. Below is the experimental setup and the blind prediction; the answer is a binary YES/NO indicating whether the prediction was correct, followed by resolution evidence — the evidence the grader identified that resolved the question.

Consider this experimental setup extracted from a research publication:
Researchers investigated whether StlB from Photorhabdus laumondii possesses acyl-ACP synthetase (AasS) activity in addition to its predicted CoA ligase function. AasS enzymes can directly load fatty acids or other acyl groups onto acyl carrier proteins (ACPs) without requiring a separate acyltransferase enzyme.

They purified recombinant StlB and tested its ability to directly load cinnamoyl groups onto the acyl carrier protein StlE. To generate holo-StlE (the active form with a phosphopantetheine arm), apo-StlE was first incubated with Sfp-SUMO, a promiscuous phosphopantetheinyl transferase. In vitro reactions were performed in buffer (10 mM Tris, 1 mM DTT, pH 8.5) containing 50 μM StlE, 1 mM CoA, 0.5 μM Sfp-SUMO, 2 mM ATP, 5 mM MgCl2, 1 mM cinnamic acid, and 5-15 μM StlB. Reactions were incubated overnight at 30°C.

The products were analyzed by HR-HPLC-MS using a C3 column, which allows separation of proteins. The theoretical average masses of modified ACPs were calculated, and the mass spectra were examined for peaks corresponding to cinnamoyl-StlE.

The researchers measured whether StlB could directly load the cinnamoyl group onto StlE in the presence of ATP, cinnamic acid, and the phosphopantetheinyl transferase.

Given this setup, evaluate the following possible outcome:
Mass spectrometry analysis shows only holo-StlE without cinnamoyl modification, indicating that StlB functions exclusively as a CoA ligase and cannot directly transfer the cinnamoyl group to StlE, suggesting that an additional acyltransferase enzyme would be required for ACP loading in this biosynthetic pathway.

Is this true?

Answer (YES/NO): NO